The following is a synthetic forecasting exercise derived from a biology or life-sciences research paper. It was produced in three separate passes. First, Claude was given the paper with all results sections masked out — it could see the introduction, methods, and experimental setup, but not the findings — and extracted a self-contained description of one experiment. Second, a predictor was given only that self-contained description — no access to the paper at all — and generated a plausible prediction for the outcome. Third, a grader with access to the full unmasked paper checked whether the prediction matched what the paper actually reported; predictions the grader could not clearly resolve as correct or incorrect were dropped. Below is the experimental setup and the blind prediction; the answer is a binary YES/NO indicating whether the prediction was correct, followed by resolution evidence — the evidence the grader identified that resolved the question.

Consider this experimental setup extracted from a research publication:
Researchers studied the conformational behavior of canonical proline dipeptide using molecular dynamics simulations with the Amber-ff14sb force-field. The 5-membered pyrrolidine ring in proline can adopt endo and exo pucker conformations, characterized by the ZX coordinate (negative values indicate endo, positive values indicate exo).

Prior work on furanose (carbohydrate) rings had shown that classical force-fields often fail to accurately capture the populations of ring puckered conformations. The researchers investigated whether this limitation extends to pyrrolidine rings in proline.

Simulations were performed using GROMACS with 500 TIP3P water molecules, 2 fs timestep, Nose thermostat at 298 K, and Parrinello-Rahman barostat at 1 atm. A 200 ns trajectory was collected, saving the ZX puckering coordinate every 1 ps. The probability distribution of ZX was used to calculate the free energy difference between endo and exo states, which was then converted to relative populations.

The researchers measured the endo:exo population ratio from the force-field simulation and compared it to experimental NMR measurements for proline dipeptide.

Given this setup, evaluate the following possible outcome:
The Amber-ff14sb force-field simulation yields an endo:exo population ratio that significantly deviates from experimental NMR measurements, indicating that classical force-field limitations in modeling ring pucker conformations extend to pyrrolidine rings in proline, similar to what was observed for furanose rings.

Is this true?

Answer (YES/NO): NO